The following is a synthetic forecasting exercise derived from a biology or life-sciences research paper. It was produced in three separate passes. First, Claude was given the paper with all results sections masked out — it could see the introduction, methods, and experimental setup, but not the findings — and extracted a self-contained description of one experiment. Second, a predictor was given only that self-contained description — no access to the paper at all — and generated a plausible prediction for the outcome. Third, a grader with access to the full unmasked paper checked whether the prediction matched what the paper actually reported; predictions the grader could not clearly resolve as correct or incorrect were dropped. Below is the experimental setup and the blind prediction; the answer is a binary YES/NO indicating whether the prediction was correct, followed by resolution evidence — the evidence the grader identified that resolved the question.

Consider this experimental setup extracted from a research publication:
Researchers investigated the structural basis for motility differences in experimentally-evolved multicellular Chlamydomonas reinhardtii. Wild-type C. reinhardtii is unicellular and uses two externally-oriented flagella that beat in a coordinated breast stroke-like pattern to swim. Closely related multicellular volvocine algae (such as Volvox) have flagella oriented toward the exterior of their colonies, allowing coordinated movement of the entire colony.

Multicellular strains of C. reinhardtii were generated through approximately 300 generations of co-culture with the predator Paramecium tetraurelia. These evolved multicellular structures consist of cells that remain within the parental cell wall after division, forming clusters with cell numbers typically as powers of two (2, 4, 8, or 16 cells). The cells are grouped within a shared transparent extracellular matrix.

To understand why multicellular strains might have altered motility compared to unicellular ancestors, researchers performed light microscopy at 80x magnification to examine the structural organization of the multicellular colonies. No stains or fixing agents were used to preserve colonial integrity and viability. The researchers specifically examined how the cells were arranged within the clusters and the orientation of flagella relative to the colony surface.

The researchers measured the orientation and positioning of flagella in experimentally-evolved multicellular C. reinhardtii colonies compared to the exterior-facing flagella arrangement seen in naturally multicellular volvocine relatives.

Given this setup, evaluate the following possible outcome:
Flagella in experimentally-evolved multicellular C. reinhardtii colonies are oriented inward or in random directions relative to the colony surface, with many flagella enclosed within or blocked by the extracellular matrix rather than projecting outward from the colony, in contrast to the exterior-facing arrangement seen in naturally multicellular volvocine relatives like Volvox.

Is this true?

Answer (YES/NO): YES